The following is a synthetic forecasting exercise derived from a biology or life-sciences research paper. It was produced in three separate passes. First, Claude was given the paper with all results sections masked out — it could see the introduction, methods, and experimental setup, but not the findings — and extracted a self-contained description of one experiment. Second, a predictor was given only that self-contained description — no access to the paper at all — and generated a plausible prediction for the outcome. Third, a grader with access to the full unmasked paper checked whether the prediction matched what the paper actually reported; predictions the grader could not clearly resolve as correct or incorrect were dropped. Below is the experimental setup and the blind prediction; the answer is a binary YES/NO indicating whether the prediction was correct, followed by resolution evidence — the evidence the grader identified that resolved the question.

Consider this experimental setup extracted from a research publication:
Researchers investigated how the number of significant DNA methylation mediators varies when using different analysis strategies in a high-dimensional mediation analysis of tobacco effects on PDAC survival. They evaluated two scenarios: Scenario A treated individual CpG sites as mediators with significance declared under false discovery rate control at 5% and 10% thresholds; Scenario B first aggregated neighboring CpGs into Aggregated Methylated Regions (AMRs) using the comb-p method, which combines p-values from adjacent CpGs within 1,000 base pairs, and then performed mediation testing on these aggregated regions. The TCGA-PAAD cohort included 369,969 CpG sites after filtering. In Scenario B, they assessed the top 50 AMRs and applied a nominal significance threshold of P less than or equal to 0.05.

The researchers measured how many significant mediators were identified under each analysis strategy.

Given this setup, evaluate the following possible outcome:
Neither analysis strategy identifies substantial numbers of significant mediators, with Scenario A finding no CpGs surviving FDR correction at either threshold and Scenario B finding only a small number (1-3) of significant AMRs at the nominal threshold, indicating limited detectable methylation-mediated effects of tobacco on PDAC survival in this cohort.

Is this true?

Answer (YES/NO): NO